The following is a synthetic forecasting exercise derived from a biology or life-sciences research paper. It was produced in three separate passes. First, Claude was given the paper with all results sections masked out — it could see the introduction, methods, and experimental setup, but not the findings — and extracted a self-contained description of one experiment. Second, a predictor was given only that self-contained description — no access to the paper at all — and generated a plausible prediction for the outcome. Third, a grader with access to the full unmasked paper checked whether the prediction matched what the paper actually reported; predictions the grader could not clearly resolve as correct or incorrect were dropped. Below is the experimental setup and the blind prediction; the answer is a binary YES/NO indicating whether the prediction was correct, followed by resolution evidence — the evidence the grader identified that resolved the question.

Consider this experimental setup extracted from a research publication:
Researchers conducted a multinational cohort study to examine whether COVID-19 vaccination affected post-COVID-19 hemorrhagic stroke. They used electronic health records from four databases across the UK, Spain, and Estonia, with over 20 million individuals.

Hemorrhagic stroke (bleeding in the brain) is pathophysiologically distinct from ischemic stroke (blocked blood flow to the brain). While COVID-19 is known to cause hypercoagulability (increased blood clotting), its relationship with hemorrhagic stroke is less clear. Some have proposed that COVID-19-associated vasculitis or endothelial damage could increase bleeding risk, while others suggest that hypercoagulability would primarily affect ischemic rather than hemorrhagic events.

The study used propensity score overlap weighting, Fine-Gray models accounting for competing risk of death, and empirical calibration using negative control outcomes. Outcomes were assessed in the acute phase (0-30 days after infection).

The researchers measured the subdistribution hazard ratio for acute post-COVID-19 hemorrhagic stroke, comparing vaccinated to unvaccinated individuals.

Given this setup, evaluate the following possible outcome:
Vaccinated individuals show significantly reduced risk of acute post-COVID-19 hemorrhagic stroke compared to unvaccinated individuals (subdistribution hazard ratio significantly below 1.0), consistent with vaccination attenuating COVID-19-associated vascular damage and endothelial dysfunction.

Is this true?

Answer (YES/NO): NO